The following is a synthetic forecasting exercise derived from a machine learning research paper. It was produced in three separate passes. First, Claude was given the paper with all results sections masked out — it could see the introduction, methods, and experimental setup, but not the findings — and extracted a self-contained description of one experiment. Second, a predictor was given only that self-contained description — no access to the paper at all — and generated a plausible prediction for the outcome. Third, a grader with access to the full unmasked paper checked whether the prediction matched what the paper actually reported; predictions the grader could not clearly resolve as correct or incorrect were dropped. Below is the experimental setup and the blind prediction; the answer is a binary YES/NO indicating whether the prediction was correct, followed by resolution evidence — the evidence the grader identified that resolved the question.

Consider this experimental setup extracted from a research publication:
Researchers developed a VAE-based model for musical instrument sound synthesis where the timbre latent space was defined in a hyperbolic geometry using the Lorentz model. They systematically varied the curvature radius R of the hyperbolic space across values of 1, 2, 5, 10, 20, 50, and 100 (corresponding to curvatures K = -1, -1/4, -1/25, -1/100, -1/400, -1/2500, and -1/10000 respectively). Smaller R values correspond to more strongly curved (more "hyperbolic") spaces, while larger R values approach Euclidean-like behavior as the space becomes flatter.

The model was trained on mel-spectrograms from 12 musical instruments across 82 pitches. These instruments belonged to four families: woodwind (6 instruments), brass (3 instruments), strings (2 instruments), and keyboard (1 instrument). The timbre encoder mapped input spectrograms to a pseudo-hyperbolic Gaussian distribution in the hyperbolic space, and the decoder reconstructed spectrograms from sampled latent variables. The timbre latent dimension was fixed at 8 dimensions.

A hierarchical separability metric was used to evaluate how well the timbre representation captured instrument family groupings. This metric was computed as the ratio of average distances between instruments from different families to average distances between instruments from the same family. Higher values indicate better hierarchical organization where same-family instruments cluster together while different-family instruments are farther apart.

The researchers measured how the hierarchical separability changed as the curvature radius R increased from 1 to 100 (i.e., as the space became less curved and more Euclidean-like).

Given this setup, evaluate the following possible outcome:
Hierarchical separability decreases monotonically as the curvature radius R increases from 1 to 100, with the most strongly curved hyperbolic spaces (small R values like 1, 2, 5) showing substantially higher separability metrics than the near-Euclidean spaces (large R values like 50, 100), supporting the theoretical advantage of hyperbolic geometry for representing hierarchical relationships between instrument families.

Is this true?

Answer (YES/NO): NO